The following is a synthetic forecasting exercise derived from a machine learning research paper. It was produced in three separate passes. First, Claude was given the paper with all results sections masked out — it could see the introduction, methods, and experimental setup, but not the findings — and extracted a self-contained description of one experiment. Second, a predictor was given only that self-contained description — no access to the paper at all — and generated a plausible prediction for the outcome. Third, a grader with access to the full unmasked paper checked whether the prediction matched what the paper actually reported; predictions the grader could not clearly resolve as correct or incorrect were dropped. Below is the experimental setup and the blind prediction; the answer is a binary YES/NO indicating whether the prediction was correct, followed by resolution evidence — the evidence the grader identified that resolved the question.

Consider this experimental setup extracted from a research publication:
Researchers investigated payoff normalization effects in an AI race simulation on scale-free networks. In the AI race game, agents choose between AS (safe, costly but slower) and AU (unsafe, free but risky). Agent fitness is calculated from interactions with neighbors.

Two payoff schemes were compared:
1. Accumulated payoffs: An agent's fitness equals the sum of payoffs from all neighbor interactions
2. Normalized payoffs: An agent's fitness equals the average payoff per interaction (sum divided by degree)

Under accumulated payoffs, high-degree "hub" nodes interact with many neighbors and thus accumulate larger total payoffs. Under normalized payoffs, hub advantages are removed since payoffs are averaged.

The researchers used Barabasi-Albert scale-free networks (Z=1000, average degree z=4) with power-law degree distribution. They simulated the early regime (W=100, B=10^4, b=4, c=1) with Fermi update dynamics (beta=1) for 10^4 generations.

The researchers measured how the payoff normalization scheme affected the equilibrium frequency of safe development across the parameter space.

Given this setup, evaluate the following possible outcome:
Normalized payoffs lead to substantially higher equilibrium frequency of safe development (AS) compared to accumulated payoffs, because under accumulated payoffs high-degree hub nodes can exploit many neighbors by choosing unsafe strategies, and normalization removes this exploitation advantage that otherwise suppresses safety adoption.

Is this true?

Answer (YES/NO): NO